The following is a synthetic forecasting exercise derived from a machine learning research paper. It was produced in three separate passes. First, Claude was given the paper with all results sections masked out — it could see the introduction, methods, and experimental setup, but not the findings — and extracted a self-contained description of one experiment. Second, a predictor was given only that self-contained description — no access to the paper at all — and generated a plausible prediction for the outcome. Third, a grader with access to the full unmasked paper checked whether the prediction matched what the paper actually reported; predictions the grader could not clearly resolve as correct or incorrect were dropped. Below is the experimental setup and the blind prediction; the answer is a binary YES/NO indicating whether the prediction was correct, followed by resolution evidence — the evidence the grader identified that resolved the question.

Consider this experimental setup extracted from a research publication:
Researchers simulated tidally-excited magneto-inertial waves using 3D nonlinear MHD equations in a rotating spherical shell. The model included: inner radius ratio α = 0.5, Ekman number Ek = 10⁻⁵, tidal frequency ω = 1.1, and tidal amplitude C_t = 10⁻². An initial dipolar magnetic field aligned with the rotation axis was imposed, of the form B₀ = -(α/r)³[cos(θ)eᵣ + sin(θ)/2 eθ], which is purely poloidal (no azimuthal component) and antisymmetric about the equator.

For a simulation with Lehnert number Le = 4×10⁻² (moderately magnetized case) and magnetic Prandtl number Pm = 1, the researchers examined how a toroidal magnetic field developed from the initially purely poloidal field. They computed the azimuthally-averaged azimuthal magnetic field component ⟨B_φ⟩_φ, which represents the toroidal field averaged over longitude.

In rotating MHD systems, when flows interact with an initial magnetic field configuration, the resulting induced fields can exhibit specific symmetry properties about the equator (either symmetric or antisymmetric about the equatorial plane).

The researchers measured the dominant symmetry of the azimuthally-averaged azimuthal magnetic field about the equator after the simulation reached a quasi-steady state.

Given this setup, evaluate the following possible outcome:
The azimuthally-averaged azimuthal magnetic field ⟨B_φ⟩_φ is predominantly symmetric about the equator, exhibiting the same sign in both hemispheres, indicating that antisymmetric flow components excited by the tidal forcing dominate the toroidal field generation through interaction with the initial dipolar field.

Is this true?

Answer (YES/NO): NO